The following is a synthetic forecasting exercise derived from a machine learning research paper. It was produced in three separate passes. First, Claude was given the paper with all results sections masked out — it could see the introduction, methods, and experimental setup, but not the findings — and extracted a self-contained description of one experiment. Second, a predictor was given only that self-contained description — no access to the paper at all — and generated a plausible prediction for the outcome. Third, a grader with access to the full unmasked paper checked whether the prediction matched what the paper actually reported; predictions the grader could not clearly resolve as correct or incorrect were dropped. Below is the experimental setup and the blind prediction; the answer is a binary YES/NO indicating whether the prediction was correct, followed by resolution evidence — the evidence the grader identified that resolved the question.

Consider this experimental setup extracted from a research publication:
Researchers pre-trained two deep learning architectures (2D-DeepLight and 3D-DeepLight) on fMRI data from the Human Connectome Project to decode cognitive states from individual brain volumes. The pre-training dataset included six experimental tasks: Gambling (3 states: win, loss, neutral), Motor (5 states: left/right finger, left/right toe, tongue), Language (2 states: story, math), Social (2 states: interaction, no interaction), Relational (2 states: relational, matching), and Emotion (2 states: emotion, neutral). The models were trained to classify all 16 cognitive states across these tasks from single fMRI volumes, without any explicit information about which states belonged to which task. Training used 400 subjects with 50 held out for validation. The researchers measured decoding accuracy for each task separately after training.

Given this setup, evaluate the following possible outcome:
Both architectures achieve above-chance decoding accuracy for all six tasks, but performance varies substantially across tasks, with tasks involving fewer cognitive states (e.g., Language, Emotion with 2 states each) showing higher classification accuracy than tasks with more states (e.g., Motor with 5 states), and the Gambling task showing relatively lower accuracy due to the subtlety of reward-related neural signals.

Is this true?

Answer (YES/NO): NO